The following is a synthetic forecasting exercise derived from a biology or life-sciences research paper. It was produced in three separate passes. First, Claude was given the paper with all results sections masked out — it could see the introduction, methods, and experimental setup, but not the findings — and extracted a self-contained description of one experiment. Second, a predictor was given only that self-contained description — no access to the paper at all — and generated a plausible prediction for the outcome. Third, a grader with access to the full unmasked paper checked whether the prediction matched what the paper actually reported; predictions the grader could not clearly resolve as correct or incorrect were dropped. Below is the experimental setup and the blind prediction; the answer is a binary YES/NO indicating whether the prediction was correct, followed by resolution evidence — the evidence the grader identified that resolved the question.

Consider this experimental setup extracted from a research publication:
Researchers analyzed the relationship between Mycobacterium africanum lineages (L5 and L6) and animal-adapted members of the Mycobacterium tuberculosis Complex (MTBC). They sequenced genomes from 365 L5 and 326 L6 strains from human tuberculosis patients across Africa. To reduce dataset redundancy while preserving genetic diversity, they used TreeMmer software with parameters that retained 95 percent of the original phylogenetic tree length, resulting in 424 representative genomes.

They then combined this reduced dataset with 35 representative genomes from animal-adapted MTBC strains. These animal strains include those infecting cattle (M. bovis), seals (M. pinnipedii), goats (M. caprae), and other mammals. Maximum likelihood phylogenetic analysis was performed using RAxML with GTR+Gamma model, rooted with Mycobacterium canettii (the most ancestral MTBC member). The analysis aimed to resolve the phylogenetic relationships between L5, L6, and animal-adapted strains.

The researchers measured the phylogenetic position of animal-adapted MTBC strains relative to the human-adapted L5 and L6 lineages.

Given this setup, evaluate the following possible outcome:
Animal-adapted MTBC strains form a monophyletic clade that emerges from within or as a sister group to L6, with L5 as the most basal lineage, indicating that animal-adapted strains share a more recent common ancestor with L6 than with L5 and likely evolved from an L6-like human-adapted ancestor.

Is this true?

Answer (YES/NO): NO